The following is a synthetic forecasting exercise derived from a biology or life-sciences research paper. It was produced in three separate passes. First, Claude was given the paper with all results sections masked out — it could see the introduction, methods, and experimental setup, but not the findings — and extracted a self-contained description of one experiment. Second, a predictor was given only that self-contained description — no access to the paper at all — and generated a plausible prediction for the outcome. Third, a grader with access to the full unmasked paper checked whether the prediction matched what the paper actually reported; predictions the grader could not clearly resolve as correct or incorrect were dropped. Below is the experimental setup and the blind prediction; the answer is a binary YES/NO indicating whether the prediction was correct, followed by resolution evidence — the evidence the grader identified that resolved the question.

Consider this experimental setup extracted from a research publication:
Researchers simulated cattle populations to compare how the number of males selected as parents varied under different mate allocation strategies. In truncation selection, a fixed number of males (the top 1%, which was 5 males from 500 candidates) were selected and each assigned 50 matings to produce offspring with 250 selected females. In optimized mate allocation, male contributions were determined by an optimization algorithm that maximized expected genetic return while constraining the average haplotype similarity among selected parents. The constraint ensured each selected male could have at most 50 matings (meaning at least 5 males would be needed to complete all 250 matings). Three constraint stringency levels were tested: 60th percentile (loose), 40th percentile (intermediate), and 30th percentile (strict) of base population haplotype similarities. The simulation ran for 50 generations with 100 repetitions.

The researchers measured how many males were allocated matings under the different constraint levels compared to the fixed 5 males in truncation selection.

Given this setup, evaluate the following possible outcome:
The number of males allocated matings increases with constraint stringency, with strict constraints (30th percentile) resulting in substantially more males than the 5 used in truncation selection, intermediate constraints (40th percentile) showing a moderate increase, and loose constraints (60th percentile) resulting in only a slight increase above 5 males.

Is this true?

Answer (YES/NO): NO